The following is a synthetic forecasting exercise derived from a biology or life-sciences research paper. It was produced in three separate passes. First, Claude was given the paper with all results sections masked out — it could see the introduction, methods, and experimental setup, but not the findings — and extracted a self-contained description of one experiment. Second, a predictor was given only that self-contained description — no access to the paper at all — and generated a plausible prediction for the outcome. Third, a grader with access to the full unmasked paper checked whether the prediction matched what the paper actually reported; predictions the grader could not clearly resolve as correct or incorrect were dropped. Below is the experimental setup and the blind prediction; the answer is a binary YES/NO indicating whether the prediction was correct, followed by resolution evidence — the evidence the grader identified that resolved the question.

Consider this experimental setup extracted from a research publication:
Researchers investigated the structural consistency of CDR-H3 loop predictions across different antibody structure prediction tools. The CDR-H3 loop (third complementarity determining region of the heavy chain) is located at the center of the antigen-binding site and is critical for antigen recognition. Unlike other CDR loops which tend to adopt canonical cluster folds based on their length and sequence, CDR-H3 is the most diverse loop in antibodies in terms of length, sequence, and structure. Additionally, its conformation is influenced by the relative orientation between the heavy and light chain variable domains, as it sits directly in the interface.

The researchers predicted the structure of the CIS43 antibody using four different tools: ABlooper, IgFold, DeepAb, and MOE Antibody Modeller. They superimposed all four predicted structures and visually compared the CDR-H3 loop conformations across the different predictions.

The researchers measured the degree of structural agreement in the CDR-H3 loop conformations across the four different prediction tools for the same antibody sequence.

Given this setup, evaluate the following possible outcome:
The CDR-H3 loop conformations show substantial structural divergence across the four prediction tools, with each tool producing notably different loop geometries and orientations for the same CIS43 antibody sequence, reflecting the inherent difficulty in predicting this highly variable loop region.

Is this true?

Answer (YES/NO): YES